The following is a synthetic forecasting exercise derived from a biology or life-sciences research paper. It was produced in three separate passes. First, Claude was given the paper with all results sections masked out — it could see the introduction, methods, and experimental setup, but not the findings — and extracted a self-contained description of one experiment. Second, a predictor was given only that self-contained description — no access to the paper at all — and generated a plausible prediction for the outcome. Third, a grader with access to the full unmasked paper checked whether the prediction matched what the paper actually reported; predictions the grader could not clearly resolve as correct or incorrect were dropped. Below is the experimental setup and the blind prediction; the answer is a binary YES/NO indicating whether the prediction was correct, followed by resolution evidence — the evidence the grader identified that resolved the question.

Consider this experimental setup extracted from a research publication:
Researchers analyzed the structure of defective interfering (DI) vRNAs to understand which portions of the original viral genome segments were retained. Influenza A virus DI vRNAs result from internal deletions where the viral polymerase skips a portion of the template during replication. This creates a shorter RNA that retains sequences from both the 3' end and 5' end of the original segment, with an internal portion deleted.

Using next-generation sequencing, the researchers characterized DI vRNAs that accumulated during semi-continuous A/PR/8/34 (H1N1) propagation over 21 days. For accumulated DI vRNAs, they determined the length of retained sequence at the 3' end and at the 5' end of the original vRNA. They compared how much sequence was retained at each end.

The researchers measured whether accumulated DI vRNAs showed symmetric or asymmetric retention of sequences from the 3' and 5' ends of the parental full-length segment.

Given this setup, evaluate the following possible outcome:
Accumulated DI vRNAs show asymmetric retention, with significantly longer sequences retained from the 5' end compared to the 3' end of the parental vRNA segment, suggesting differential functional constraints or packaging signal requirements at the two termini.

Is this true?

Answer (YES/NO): NO